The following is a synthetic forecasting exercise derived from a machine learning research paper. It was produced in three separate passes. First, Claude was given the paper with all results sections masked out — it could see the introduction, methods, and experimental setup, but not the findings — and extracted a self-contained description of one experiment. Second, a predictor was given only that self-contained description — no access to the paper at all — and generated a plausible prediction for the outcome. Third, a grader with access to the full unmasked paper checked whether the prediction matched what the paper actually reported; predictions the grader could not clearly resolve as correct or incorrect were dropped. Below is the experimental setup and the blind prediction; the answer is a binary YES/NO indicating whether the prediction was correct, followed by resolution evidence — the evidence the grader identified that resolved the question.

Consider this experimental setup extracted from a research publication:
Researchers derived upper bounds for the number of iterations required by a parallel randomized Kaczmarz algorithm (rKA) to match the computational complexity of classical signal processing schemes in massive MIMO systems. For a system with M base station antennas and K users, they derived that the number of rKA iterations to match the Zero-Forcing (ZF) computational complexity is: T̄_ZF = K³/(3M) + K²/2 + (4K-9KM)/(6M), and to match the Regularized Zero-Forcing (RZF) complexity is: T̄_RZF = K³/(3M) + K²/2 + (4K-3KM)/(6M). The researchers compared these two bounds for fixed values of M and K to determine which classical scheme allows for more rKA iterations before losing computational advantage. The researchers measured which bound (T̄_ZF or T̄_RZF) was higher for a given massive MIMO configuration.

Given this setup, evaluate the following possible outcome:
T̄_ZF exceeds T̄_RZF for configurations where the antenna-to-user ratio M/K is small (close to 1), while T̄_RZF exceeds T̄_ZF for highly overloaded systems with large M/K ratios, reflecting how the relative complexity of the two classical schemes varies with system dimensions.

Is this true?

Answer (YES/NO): NO